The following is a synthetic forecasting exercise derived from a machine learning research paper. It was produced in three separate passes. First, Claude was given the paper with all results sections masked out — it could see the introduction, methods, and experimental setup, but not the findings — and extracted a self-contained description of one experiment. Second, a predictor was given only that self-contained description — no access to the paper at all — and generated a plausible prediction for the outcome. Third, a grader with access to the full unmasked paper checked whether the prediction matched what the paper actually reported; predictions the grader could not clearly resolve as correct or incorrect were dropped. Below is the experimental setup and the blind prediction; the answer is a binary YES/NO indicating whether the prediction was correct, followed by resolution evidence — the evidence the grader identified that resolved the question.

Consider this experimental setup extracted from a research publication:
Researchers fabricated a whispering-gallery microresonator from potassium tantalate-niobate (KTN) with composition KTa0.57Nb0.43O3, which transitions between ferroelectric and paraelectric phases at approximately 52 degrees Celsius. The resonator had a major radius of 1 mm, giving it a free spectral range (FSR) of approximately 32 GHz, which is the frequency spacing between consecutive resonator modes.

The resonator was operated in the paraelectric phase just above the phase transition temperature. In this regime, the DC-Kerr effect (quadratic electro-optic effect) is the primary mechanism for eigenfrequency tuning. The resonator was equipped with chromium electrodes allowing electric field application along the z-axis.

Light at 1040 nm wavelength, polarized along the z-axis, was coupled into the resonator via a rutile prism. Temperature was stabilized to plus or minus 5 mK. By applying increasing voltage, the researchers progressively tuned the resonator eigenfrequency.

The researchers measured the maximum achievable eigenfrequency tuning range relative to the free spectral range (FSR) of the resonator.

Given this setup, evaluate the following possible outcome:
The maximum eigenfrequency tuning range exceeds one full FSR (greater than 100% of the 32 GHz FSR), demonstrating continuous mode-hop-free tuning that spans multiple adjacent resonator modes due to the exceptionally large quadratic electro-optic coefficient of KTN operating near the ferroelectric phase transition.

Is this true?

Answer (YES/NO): YES